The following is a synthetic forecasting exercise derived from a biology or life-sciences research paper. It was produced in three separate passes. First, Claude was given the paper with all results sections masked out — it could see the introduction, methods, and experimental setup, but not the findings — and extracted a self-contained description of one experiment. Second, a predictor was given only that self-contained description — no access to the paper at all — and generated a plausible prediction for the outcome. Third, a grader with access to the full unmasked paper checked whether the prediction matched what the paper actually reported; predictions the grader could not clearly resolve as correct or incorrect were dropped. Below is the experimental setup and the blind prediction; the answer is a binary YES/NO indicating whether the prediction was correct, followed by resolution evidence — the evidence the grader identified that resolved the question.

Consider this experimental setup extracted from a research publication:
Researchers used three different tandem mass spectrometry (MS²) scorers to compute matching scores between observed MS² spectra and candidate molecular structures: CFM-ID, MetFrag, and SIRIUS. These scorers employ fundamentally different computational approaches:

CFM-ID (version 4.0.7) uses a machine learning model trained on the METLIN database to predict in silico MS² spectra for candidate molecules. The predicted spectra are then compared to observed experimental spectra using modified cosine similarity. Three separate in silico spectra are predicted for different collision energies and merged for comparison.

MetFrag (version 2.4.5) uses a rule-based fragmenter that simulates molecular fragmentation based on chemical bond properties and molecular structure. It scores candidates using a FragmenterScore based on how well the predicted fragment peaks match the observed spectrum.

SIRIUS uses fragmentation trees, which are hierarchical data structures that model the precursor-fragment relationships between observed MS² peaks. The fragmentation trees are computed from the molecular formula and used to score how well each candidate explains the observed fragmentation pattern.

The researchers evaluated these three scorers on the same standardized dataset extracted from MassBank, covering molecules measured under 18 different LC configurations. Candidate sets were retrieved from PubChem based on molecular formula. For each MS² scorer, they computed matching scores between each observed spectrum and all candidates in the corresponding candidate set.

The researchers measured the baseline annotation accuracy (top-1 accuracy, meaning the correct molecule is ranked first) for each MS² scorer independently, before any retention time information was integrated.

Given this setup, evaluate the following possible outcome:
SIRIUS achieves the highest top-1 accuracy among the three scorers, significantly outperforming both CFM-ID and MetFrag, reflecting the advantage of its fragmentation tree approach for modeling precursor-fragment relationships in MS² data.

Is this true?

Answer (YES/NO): YES